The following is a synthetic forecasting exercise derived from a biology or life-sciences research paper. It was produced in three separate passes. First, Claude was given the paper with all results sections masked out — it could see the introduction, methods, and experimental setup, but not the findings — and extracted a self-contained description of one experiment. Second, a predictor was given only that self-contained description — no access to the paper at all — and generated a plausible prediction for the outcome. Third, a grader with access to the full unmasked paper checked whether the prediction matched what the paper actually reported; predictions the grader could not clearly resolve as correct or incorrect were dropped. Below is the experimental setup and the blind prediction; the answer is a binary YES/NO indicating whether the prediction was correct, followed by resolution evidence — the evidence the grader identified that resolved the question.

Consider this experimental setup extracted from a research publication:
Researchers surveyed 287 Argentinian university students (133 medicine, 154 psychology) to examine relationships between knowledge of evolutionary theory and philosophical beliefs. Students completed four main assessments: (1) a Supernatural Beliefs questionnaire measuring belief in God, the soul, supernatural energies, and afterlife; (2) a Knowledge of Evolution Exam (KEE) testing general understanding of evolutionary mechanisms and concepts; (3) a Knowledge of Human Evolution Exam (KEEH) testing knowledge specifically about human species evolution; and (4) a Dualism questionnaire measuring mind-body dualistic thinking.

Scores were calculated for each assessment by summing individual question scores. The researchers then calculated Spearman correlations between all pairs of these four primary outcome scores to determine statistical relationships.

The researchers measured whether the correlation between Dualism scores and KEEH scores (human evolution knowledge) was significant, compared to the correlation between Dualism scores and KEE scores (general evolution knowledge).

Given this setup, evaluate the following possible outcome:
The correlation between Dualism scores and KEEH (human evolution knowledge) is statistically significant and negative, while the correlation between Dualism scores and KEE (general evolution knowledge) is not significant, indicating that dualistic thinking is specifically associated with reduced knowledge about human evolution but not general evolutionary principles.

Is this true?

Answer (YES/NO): NO